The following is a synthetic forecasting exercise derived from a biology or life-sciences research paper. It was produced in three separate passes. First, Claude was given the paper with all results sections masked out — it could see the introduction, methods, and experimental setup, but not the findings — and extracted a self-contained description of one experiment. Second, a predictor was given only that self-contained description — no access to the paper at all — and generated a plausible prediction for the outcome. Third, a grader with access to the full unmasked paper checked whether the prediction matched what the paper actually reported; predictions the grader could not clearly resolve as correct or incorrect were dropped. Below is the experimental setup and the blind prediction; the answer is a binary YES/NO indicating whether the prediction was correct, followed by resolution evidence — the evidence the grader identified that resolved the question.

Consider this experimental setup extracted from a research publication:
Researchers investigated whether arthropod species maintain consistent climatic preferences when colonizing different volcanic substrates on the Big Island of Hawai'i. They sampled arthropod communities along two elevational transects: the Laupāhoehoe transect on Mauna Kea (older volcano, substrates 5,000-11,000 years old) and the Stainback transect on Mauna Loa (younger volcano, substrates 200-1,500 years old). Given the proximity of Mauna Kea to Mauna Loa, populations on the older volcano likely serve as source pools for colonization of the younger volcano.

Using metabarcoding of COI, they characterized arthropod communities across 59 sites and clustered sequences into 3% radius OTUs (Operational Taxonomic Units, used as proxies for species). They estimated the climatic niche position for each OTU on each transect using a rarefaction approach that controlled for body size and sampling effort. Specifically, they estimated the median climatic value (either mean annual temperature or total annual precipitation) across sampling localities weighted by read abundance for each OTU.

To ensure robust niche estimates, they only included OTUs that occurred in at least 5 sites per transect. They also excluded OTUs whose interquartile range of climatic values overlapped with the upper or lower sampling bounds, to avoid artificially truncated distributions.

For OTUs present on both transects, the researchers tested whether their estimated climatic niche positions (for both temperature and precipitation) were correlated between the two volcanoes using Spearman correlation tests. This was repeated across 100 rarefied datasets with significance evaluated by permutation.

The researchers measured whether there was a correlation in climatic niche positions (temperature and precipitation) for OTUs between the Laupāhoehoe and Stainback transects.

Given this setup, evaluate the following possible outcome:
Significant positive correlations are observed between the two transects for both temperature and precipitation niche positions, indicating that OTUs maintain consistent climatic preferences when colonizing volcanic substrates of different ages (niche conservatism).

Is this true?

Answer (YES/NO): YES